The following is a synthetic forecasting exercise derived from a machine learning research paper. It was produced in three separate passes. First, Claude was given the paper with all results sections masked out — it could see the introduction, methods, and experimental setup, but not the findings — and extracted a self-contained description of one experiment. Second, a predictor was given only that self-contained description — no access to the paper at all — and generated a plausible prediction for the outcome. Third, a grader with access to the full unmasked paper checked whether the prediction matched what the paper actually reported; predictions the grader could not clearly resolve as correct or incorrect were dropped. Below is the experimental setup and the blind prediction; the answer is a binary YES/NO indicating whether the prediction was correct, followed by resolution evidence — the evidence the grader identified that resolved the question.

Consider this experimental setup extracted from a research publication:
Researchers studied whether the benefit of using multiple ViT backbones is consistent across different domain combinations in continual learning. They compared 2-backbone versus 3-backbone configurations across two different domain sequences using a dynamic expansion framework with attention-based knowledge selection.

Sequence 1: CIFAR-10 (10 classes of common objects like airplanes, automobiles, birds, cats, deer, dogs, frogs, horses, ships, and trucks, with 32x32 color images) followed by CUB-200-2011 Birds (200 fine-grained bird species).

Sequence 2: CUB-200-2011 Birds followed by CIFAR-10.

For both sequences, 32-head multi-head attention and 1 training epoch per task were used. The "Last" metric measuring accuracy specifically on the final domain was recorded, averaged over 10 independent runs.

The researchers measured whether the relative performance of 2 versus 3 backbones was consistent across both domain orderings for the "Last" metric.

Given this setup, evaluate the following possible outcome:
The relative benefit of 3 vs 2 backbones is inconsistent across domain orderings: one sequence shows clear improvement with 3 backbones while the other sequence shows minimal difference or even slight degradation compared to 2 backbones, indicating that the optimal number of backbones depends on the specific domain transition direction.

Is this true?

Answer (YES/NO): YES